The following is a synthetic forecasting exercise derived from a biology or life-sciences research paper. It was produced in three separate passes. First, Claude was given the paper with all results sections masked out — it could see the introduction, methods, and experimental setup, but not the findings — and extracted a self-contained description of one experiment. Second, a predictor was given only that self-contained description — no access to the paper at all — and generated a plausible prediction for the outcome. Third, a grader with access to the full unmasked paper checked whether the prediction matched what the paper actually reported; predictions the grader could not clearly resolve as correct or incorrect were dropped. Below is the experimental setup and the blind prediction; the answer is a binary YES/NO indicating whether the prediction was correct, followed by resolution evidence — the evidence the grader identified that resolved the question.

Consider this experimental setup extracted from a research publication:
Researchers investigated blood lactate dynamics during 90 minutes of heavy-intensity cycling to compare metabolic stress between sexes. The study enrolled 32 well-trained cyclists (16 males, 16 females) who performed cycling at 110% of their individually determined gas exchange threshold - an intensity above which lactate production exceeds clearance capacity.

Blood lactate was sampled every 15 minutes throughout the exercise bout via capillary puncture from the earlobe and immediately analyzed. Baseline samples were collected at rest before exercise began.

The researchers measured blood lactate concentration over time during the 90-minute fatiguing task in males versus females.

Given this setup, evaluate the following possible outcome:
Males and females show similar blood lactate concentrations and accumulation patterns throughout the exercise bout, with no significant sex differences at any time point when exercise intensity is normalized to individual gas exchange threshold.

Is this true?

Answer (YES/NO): NO